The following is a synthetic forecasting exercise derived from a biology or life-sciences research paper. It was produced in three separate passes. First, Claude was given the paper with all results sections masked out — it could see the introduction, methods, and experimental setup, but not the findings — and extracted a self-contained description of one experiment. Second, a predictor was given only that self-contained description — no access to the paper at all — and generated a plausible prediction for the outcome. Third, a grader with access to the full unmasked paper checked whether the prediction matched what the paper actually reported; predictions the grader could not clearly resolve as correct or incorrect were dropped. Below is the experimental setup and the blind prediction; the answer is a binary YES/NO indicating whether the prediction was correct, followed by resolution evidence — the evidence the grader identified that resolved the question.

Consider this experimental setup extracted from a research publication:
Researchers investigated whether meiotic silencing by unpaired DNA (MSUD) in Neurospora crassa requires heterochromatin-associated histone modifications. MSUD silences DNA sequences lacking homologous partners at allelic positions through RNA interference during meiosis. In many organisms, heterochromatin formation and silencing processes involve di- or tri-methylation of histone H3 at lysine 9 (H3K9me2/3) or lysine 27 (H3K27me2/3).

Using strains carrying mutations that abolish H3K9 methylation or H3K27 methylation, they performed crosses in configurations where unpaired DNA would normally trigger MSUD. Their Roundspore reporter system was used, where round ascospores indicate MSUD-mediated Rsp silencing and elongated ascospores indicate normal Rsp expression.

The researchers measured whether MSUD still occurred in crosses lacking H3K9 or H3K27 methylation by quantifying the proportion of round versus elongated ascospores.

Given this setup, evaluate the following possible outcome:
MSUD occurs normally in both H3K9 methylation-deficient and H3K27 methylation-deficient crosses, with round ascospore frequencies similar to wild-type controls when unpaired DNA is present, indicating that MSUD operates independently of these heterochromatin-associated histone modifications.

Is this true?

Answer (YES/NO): NO